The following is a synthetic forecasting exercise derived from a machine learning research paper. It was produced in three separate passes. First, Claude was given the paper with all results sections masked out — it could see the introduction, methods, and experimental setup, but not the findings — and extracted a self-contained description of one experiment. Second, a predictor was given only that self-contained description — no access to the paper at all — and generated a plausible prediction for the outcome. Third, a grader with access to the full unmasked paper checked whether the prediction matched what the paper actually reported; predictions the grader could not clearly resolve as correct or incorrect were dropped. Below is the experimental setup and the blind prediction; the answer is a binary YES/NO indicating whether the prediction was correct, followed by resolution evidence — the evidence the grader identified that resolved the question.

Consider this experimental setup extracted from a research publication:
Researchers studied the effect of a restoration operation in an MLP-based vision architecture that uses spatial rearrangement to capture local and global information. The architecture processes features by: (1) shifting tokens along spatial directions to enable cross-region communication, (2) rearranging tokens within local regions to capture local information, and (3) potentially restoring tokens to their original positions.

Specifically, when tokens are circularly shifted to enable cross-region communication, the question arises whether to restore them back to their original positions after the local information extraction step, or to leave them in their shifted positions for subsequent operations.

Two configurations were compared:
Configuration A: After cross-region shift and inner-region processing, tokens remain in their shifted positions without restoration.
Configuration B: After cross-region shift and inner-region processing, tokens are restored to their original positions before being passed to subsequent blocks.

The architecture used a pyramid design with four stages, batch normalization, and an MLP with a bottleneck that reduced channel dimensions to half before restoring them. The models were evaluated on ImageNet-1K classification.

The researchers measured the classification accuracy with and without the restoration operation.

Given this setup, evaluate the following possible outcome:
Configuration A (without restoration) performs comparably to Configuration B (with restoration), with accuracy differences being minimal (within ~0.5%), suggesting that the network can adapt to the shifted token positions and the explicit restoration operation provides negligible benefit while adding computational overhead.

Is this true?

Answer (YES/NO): NO